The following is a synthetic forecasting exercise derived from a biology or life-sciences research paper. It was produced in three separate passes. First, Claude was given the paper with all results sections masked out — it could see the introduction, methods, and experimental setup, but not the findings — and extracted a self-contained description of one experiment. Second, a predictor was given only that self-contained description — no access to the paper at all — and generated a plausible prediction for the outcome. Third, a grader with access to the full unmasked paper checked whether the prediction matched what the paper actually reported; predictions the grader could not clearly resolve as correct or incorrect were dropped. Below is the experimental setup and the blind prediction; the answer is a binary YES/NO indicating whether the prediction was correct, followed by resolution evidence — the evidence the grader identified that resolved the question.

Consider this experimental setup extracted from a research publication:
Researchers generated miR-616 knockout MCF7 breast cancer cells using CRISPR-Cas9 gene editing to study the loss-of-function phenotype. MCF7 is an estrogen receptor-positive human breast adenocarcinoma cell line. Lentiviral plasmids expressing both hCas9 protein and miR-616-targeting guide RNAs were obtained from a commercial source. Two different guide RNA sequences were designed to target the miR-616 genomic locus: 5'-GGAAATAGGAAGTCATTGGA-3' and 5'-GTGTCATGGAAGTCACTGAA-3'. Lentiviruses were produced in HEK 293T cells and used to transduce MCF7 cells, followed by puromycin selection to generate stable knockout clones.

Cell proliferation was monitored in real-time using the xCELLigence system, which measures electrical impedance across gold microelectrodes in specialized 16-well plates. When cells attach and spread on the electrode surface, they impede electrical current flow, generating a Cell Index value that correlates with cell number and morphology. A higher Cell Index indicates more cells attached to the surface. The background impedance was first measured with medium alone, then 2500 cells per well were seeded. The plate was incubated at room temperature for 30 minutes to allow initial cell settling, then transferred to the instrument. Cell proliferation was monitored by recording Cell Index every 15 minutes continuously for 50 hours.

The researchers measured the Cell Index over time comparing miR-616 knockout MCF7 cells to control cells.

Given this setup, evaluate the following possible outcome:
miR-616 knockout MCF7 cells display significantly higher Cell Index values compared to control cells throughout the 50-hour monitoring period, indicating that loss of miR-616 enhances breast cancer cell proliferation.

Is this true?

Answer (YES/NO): YES